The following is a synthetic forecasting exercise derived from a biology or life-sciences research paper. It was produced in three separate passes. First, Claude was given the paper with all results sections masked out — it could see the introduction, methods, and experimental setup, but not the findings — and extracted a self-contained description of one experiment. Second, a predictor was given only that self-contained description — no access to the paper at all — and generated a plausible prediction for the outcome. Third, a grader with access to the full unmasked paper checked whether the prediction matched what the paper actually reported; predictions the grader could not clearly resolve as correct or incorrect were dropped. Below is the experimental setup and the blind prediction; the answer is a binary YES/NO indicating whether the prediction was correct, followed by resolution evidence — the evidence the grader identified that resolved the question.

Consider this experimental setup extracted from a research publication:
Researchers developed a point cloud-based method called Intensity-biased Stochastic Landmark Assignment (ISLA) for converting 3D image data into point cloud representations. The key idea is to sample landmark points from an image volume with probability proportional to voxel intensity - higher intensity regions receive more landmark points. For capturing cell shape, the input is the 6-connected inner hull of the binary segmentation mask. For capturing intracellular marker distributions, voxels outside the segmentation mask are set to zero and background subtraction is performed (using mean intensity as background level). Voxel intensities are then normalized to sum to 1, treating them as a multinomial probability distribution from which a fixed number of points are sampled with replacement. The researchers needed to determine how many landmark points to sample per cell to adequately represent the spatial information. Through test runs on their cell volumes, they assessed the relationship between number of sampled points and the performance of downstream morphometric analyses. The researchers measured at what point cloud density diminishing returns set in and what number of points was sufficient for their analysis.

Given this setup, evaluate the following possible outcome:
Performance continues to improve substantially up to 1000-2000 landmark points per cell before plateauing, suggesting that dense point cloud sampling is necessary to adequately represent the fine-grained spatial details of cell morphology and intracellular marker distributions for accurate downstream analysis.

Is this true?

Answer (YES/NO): NO